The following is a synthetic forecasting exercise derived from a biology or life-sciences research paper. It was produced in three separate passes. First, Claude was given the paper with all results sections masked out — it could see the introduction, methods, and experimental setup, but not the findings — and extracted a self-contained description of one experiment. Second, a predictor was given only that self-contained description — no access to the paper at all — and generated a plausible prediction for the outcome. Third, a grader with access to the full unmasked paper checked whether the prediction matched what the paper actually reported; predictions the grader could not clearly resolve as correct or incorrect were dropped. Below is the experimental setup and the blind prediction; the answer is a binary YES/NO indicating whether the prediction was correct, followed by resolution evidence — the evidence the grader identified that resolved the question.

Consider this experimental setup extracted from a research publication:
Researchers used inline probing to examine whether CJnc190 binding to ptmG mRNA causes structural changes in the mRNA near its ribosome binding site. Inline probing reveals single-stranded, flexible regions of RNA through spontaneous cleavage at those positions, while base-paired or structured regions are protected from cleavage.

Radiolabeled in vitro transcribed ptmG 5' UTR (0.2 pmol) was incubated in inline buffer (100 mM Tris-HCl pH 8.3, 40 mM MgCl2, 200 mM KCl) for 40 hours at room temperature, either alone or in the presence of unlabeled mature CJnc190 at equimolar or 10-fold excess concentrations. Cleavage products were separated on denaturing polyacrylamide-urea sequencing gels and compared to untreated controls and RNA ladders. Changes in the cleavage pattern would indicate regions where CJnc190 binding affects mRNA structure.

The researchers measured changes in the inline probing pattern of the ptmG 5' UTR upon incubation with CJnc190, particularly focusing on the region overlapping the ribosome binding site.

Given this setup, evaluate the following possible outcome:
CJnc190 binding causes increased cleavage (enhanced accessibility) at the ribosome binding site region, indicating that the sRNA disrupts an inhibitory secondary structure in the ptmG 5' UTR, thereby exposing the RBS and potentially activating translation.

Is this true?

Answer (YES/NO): NO